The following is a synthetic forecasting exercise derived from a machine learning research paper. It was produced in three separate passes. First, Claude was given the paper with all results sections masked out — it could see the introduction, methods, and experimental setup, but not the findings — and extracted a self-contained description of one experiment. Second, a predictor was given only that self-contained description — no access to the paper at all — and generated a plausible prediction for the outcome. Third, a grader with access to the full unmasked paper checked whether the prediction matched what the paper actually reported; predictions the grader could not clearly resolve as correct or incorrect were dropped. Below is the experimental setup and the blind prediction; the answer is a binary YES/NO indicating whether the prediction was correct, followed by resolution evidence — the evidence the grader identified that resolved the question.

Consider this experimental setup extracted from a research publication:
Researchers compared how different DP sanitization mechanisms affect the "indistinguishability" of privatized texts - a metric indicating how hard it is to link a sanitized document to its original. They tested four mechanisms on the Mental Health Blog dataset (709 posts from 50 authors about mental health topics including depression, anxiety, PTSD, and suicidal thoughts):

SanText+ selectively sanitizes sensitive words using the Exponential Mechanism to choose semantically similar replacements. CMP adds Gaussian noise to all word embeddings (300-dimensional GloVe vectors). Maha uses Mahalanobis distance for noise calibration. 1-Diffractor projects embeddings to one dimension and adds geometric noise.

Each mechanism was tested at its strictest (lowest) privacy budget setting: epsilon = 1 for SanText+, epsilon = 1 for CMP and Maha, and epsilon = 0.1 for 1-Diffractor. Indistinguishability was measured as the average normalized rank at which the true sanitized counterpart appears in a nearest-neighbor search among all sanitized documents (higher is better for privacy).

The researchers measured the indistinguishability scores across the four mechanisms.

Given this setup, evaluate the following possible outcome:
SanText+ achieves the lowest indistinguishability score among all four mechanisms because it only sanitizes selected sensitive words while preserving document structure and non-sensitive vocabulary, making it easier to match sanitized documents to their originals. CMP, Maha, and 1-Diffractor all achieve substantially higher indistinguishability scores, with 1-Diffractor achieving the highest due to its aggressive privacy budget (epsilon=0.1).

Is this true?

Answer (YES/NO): NO